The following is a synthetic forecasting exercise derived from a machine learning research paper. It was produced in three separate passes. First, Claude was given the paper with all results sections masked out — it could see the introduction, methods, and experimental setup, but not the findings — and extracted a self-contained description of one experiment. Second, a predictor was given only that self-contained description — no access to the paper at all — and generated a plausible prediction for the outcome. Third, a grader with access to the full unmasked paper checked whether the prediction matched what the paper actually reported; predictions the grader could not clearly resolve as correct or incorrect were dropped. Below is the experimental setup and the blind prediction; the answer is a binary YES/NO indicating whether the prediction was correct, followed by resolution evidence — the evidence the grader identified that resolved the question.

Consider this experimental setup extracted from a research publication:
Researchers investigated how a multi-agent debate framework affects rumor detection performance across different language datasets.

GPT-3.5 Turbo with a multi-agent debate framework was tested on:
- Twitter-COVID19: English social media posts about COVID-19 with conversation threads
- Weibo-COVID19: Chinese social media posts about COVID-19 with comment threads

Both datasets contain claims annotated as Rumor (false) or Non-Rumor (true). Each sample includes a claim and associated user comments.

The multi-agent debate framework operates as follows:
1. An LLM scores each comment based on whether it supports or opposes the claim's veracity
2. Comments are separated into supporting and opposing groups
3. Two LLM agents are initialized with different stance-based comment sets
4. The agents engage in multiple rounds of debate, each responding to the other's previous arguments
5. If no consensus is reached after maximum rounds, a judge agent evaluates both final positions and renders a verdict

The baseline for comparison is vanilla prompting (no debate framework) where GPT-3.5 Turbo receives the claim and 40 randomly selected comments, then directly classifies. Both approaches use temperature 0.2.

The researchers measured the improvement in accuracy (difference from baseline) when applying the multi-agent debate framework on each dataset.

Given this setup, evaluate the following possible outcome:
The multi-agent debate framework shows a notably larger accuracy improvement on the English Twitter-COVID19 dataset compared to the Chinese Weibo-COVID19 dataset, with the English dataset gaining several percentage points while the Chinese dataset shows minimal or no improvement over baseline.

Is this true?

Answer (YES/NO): NO